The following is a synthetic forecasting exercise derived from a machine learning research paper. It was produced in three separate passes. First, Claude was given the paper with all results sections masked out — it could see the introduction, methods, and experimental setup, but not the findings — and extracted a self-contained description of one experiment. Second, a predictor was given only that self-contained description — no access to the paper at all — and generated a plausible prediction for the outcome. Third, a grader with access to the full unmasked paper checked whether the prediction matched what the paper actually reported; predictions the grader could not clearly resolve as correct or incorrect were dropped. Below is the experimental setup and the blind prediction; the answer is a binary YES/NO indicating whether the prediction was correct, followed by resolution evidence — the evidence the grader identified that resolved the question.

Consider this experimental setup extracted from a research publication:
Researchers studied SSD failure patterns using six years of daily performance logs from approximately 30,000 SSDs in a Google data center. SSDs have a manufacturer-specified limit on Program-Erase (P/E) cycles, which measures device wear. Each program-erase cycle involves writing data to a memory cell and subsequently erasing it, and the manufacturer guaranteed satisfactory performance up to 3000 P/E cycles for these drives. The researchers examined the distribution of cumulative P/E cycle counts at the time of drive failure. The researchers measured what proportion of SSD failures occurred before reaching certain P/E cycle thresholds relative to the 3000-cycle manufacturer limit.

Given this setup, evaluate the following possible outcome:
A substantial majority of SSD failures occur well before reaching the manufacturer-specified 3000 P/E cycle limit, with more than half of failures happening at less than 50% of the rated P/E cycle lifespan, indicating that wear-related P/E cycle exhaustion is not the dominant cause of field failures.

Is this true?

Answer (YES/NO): YES